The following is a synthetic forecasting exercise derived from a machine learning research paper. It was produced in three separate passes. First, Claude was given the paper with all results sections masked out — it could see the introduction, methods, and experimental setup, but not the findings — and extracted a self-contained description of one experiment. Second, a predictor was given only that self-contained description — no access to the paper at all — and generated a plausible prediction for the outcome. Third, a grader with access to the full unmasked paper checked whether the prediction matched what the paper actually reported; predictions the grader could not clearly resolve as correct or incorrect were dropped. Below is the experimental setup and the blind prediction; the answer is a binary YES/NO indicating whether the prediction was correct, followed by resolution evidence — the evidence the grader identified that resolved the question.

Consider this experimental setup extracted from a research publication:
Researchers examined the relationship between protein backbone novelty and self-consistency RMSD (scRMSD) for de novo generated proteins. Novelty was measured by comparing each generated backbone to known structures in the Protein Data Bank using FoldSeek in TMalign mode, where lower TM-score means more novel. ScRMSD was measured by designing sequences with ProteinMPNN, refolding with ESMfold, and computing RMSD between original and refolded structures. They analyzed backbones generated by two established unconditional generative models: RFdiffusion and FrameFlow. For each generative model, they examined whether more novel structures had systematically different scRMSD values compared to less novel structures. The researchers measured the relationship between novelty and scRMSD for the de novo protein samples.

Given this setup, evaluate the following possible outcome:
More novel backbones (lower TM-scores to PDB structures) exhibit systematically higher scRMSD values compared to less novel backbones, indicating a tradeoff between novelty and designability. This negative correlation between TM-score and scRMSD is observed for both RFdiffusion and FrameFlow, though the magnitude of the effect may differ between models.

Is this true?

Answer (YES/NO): YES